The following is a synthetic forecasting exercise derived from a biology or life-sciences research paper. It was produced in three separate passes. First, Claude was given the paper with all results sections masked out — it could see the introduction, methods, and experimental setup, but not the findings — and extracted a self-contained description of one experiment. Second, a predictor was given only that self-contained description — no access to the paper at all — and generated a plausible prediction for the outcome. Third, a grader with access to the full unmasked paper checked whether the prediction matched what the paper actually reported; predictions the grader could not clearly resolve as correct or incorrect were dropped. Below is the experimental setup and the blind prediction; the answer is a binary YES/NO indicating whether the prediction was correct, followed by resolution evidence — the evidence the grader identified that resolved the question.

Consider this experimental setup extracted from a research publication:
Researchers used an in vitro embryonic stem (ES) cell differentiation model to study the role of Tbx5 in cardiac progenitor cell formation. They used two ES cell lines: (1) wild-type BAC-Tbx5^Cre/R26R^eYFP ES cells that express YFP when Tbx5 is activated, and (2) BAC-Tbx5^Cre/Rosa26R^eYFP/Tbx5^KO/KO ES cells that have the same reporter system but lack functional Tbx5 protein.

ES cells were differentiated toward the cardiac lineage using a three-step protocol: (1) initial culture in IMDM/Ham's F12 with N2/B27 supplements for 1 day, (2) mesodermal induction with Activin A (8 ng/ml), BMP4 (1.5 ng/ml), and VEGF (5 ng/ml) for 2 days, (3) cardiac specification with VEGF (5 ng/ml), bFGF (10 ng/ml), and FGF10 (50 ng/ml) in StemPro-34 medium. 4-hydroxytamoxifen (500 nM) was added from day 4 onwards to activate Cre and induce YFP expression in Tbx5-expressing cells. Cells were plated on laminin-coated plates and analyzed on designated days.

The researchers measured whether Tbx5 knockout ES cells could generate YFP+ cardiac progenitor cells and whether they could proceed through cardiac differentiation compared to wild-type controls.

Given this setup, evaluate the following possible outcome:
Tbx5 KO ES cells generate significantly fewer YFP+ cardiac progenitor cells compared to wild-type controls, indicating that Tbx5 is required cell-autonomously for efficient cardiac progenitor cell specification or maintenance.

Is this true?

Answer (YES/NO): NO